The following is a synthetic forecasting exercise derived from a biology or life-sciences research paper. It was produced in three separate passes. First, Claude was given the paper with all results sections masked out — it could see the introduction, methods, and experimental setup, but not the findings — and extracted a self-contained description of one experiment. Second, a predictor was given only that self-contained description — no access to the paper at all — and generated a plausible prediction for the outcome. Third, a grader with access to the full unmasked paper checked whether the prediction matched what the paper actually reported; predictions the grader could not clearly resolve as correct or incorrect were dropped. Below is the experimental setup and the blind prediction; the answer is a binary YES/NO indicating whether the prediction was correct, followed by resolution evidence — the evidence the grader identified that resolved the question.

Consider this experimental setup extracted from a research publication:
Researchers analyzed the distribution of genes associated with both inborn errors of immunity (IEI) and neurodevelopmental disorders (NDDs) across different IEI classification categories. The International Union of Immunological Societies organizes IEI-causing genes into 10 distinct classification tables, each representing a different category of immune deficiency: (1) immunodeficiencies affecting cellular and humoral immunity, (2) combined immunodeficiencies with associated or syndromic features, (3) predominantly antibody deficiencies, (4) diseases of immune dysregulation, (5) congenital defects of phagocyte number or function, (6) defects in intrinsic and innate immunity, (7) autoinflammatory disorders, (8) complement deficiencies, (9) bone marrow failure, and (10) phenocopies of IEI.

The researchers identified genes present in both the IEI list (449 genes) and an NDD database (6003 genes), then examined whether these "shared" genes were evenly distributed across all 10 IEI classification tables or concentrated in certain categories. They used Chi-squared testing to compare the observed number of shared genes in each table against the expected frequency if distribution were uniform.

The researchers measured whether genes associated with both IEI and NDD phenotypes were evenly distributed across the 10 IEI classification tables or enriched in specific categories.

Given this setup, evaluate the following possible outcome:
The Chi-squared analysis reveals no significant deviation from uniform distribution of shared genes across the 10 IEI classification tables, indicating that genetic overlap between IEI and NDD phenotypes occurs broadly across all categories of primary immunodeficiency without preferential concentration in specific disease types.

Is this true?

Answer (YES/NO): YES